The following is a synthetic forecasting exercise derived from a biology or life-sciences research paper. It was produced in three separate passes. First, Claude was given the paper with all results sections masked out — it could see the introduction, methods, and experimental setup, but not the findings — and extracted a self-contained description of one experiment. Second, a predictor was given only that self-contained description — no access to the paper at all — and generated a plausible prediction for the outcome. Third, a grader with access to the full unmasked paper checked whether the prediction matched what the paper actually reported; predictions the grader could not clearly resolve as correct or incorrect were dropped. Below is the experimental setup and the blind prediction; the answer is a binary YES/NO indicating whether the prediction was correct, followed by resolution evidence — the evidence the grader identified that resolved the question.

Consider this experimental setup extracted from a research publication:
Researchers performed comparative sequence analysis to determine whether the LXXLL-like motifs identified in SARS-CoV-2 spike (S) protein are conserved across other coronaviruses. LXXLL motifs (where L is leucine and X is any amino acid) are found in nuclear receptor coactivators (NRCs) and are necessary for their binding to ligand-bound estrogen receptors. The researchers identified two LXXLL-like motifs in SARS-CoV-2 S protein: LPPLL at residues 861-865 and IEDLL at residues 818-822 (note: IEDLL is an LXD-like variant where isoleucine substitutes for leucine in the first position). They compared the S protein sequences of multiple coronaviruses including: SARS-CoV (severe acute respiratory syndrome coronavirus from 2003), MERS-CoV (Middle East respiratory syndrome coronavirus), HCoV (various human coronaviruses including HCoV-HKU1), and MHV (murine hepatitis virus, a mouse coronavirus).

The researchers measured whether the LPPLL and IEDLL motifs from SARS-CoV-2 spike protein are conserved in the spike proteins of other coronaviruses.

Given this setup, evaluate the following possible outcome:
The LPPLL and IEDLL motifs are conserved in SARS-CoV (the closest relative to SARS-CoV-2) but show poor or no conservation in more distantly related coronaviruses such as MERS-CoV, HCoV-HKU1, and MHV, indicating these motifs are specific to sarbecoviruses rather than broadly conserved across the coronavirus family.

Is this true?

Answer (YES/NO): NO